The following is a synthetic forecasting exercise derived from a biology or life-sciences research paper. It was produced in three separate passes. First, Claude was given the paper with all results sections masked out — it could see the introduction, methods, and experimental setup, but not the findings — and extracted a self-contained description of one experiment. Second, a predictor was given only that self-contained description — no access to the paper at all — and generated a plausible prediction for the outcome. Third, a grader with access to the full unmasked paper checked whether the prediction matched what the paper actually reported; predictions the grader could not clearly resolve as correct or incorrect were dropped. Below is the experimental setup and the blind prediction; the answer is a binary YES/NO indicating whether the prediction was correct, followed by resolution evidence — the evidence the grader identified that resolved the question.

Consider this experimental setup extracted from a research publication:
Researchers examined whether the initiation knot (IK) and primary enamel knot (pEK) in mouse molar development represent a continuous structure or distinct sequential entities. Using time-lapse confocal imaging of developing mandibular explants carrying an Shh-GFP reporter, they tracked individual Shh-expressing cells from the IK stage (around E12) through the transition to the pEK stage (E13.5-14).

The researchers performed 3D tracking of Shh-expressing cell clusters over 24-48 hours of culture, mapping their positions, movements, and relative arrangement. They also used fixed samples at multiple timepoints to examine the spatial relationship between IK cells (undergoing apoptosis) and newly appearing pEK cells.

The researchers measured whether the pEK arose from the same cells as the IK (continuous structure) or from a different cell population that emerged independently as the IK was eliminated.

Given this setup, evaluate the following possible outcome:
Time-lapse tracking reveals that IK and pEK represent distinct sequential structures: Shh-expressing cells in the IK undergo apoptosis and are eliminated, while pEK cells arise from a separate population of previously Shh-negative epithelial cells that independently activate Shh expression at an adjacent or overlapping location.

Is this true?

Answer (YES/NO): YES